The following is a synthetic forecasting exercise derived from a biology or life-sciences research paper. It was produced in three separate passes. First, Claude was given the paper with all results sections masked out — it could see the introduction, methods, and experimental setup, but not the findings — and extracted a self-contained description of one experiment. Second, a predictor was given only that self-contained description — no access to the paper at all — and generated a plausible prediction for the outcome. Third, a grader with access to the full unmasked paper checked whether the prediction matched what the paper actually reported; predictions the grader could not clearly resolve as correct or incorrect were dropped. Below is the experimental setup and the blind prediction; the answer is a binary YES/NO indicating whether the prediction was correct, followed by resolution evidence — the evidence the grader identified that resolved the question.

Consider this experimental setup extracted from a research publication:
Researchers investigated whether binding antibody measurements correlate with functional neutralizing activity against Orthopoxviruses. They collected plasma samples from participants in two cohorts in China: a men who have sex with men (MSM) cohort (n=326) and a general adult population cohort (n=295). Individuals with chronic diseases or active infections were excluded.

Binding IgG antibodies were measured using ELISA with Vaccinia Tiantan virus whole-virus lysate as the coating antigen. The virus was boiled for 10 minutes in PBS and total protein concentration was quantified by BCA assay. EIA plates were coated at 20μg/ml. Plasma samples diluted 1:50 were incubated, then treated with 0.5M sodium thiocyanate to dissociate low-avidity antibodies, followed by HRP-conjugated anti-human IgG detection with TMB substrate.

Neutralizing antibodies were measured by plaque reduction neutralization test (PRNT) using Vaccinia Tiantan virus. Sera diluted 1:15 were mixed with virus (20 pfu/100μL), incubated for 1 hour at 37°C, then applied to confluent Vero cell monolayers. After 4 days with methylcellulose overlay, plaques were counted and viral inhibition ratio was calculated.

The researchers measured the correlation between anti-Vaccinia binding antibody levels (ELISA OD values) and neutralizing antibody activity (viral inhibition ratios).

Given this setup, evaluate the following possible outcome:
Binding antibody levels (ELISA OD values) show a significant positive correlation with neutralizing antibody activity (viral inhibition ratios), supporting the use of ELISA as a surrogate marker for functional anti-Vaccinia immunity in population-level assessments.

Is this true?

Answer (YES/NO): NO